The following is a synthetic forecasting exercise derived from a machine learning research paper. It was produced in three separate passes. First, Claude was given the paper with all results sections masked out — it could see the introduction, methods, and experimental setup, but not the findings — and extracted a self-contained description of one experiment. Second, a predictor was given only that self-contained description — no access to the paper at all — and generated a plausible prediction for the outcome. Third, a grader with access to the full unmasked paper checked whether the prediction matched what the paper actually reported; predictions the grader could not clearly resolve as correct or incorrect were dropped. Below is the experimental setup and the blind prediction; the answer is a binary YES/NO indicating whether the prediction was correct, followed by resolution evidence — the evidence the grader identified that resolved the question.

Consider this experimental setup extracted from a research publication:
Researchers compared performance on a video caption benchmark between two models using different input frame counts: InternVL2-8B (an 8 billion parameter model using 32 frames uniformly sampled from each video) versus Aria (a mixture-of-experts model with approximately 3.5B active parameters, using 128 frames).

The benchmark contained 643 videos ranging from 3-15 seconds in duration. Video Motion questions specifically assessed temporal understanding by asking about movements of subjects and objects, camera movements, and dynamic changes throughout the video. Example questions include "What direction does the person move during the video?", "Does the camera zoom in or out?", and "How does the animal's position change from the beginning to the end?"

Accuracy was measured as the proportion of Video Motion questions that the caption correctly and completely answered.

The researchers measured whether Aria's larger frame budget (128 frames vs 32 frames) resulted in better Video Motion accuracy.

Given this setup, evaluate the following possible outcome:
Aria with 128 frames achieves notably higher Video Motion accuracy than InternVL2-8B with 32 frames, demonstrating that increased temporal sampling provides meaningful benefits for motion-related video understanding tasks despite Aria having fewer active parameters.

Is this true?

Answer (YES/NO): YES